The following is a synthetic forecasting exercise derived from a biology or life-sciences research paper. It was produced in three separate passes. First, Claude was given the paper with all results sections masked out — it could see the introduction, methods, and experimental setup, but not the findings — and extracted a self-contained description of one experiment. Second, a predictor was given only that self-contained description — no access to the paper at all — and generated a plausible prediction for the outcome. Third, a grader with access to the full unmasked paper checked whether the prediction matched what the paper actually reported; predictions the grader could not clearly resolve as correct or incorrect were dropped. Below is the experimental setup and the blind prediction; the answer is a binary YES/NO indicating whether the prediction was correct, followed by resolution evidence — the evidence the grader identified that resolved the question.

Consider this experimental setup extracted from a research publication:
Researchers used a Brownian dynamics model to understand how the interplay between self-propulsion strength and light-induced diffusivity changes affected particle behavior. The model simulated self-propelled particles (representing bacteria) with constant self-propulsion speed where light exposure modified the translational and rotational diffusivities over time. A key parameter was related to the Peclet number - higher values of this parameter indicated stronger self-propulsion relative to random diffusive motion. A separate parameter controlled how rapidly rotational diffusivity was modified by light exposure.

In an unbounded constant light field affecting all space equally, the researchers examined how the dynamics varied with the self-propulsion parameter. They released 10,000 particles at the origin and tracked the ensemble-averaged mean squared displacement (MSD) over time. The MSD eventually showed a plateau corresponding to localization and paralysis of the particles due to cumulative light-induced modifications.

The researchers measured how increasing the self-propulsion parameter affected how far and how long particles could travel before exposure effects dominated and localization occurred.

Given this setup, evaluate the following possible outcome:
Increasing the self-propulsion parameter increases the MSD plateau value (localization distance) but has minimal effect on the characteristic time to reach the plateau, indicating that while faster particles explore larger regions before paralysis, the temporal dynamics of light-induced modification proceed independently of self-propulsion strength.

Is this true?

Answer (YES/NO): NO